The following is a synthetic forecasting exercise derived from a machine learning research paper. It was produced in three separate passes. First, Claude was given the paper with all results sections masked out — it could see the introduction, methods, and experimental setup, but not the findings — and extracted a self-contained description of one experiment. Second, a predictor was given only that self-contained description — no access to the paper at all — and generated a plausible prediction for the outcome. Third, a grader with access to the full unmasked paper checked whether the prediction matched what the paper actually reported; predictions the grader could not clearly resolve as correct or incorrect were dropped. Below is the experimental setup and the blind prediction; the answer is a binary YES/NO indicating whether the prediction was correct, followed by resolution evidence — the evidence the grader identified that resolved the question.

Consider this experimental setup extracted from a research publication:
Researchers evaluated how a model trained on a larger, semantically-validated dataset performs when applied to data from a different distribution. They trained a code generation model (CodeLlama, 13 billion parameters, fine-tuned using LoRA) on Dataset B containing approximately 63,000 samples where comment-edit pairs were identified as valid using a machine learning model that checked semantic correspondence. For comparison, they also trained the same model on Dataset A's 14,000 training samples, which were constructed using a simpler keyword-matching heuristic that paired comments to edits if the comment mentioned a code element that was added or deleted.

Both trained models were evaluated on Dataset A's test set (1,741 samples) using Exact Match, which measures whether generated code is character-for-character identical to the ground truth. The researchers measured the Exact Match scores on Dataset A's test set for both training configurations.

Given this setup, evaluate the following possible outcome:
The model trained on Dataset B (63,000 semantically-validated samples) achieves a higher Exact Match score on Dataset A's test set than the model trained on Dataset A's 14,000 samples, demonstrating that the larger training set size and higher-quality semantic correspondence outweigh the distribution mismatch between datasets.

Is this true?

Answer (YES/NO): YES